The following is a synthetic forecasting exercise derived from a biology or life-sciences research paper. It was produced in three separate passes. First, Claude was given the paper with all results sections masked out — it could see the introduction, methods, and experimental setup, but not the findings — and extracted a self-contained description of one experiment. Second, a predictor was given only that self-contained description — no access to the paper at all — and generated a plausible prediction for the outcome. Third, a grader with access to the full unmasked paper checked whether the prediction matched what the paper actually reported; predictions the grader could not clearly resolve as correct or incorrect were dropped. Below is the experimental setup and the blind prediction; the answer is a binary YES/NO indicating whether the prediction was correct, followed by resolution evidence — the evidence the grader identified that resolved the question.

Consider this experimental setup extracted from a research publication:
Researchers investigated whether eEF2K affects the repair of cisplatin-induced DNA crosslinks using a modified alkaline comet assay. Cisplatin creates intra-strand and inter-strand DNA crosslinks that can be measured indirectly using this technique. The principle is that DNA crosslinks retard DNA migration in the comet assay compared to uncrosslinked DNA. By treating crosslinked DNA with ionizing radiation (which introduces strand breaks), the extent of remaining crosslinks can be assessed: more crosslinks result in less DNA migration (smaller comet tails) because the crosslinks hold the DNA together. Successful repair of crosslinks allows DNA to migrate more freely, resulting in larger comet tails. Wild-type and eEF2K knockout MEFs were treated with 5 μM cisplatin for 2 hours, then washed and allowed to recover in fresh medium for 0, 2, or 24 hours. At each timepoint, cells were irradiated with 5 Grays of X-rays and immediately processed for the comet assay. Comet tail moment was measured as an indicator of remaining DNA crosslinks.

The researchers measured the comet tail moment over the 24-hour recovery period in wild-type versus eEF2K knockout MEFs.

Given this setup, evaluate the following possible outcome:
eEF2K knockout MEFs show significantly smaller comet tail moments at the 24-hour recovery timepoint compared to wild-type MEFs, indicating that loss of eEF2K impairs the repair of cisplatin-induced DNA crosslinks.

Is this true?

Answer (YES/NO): YES